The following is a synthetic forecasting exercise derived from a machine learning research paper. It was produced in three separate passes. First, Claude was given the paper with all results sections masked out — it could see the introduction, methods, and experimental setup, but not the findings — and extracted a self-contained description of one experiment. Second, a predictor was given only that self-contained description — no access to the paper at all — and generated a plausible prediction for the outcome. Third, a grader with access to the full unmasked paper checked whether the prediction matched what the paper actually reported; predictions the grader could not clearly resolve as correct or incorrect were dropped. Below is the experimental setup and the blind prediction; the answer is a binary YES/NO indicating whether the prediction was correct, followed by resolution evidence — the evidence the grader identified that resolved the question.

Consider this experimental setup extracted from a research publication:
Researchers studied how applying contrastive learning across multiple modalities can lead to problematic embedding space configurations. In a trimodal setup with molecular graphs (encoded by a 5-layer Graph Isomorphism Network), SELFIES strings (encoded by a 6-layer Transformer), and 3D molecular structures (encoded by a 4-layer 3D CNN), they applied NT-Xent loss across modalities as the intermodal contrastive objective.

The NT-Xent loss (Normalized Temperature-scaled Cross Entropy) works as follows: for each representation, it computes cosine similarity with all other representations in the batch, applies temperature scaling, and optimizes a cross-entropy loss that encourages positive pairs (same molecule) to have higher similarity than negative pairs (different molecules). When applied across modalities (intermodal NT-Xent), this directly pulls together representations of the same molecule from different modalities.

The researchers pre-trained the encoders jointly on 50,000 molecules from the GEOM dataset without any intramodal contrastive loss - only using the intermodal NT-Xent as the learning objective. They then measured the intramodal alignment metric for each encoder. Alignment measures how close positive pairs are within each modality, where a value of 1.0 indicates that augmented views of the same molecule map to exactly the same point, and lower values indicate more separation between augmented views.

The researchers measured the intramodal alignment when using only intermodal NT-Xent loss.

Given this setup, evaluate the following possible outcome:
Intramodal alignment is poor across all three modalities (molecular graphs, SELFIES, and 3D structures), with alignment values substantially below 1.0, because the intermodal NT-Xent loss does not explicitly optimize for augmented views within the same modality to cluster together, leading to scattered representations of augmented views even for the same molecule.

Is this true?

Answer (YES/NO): NO